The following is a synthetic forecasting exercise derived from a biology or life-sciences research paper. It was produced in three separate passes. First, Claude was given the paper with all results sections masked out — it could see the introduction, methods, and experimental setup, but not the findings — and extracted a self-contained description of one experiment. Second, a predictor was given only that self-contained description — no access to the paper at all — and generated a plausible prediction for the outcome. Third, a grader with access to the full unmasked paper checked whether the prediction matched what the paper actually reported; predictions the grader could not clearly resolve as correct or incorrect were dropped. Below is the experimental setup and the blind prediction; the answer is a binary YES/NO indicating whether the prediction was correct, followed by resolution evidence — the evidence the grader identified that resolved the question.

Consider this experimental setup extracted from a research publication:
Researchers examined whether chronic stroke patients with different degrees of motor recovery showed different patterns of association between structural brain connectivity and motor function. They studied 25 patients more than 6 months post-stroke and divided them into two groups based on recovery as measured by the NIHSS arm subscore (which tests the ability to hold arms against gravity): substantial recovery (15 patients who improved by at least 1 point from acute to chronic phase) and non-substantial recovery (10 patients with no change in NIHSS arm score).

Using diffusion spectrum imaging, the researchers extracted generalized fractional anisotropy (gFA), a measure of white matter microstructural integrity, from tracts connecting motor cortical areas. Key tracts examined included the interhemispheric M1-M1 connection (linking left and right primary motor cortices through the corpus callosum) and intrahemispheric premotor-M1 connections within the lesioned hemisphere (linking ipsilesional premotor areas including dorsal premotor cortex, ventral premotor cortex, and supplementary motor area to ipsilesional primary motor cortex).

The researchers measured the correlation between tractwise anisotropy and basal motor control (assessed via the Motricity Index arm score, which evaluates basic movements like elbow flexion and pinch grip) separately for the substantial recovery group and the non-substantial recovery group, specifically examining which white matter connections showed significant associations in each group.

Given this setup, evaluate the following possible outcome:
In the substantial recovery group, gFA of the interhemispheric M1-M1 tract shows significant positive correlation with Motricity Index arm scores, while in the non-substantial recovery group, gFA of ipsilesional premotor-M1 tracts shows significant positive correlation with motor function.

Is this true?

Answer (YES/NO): YES